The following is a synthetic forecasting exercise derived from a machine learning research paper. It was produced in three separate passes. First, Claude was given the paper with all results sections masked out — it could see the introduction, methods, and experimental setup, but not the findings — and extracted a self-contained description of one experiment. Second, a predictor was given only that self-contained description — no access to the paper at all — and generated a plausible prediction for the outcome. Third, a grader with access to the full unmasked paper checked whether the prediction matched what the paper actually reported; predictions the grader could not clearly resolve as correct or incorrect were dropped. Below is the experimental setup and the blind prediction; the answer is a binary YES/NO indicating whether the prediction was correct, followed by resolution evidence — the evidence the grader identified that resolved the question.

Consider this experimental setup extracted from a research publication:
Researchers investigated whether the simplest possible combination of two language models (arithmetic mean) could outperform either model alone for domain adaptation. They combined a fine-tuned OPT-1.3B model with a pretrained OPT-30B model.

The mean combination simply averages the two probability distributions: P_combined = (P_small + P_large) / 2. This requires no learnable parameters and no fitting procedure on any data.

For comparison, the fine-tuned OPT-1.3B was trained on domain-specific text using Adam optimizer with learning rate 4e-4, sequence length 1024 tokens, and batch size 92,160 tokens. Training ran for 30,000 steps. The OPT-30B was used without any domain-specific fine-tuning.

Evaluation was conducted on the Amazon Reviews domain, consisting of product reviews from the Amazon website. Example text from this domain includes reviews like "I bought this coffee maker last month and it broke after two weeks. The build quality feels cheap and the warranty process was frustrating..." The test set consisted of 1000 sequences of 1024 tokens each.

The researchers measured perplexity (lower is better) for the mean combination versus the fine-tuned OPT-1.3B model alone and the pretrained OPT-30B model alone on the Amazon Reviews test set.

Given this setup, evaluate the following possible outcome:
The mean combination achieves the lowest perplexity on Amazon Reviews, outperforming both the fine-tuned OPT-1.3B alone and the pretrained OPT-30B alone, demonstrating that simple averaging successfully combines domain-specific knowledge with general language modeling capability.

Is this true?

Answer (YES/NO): YES